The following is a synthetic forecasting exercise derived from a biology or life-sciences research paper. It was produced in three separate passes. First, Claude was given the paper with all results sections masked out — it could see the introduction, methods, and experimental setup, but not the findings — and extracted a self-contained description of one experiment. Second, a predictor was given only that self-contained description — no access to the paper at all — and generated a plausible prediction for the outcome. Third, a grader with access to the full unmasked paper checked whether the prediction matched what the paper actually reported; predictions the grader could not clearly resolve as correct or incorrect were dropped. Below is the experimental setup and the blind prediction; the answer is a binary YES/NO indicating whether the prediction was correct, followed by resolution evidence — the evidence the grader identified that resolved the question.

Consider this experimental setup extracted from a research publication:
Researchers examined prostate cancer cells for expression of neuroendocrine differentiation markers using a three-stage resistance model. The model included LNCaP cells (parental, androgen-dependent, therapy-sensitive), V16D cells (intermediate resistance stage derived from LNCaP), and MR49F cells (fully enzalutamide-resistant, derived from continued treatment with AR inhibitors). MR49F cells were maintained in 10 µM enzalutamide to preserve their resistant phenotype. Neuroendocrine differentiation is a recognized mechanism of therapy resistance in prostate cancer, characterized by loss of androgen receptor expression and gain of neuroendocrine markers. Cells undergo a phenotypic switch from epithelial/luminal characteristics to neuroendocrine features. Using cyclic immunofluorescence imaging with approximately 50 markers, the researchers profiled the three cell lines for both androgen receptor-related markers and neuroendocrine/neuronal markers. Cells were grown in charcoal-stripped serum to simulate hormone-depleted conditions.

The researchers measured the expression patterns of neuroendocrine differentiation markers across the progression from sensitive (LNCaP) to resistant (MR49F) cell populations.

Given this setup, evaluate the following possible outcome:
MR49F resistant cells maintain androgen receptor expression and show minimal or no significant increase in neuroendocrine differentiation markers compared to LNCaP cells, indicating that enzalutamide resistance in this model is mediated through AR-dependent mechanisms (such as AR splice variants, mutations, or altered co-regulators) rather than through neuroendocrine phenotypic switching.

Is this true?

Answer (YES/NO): YES